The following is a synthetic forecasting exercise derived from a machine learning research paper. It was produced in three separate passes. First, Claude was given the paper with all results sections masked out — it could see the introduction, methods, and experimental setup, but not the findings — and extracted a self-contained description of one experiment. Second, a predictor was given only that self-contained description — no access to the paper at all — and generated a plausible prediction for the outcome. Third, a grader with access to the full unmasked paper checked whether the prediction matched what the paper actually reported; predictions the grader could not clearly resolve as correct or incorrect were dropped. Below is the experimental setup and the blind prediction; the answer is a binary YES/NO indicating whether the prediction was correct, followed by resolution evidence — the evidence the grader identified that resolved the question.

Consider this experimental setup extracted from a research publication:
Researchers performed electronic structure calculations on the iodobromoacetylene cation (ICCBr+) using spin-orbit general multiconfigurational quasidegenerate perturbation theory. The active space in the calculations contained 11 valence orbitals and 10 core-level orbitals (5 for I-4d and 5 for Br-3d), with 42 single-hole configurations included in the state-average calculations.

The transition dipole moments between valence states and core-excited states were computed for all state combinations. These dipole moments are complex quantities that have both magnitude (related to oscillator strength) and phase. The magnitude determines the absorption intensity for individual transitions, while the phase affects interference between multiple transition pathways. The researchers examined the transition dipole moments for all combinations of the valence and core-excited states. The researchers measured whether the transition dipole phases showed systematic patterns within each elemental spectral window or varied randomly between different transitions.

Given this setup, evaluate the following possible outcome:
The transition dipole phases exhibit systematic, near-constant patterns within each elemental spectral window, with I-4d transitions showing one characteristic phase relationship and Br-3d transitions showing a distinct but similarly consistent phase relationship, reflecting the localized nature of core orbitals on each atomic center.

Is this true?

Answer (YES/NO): YES